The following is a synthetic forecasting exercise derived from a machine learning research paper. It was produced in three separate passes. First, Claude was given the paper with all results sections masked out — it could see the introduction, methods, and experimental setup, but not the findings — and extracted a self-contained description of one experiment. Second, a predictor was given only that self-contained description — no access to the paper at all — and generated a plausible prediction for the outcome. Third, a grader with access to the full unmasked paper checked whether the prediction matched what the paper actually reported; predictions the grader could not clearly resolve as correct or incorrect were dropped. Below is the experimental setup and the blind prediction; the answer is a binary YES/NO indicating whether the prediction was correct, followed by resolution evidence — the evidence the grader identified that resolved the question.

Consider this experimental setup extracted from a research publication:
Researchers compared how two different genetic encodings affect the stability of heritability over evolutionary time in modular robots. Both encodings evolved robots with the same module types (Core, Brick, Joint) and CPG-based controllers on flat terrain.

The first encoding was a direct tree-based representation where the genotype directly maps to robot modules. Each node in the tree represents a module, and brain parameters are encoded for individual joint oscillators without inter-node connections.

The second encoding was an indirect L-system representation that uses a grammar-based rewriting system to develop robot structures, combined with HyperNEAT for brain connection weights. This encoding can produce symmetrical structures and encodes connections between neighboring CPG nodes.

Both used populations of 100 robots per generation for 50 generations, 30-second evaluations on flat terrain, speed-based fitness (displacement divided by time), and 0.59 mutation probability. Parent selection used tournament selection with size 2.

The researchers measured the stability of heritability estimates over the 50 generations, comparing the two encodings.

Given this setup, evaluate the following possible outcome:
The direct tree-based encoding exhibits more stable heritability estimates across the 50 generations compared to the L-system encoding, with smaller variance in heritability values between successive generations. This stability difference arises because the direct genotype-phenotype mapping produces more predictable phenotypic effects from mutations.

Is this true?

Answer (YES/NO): YES